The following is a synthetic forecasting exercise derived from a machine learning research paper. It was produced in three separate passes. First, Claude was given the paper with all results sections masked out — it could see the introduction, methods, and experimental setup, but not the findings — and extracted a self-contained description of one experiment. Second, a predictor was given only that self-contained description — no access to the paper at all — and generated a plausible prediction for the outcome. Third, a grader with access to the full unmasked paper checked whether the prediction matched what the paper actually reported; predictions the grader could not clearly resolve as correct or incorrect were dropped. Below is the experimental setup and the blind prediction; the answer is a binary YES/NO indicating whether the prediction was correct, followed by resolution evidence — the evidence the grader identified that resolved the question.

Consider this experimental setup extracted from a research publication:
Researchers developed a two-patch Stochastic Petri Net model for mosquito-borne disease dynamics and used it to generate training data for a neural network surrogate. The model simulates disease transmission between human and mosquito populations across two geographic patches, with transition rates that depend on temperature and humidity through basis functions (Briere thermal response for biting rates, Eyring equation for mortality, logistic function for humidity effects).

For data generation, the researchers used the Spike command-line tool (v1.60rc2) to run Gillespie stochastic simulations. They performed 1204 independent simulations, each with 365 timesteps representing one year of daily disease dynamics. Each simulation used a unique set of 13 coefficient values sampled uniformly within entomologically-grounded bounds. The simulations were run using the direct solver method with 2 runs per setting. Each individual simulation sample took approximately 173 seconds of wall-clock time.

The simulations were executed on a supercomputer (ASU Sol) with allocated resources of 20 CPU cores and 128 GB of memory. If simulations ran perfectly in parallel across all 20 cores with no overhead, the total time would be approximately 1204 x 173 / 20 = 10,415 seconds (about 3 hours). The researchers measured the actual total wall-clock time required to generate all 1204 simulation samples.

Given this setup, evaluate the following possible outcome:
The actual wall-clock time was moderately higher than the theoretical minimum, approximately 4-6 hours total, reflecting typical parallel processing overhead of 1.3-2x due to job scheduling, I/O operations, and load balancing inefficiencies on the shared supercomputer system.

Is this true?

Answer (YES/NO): NO